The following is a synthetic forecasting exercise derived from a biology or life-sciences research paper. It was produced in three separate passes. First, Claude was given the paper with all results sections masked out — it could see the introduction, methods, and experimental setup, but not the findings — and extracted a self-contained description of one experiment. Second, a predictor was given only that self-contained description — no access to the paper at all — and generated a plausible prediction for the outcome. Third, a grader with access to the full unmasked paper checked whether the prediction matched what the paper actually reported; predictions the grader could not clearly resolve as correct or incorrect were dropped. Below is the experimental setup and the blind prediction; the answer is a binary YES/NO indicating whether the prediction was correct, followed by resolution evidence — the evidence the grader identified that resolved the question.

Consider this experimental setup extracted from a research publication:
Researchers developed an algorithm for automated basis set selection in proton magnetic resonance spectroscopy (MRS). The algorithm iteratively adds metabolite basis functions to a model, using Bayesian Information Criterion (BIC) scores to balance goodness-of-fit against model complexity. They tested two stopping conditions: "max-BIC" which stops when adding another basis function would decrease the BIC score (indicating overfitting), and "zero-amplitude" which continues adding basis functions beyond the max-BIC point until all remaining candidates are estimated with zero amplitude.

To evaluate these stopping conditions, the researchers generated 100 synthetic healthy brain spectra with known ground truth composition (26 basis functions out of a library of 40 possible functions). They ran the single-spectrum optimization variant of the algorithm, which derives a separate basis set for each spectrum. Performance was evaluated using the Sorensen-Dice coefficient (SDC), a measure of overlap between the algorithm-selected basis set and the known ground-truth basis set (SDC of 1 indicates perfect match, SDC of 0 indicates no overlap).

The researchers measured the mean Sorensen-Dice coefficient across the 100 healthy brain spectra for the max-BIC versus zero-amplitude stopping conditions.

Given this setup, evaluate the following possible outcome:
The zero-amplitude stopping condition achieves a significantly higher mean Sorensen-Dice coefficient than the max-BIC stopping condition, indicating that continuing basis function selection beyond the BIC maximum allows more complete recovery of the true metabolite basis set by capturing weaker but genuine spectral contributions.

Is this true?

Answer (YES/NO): YES